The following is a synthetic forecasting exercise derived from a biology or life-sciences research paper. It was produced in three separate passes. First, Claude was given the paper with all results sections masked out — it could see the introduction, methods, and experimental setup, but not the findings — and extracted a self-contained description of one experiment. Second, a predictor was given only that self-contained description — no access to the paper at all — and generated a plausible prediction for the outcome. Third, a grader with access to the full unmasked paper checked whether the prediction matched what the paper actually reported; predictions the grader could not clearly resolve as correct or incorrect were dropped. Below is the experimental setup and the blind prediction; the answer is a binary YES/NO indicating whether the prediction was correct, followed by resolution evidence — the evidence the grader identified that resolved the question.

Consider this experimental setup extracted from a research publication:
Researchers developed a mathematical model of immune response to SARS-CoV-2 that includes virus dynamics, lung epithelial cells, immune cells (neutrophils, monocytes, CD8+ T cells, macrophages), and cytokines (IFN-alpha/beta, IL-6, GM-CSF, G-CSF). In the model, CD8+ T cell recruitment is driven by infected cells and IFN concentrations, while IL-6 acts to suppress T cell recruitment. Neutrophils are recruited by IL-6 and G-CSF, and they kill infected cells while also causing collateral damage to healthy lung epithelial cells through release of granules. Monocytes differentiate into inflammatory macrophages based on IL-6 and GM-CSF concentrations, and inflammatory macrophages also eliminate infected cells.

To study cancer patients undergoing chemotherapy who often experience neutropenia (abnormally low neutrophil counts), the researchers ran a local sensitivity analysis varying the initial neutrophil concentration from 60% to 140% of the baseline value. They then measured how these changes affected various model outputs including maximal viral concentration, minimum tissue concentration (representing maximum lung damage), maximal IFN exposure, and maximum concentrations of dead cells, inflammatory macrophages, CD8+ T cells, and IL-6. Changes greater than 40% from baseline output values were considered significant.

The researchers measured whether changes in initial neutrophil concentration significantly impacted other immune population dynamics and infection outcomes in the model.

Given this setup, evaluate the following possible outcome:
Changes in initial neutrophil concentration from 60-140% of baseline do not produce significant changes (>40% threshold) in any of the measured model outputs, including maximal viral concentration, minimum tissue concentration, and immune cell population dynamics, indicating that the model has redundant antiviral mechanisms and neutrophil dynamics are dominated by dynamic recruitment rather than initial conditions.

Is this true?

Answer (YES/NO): NO